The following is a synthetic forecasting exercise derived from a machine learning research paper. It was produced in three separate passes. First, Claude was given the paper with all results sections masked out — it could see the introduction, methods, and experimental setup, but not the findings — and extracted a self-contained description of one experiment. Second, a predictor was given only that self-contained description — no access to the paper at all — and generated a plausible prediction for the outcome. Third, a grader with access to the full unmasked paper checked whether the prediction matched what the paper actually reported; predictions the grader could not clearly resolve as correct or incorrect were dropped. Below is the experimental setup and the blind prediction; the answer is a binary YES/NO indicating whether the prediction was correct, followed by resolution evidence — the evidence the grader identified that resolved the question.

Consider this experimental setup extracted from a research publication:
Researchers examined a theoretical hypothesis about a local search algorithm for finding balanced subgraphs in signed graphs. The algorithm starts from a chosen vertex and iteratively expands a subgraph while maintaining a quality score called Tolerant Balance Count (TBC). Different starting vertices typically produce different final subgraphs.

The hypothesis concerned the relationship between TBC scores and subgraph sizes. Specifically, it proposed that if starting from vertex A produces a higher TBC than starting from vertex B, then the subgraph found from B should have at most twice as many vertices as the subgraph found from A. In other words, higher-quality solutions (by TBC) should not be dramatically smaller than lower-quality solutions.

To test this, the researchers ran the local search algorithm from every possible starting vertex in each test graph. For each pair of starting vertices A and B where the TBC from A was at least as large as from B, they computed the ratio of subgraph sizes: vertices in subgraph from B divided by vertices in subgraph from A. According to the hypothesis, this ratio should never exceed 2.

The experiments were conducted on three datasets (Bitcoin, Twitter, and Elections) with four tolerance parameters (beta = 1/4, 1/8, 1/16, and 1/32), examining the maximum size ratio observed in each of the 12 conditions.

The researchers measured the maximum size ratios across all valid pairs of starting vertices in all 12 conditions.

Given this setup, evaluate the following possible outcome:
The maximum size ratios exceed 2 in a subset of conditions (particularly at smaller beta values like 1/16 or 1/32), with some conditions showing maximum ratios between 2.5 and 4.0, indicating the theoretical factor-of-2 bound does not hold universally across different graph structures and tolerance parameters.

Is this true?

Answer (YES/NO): NO